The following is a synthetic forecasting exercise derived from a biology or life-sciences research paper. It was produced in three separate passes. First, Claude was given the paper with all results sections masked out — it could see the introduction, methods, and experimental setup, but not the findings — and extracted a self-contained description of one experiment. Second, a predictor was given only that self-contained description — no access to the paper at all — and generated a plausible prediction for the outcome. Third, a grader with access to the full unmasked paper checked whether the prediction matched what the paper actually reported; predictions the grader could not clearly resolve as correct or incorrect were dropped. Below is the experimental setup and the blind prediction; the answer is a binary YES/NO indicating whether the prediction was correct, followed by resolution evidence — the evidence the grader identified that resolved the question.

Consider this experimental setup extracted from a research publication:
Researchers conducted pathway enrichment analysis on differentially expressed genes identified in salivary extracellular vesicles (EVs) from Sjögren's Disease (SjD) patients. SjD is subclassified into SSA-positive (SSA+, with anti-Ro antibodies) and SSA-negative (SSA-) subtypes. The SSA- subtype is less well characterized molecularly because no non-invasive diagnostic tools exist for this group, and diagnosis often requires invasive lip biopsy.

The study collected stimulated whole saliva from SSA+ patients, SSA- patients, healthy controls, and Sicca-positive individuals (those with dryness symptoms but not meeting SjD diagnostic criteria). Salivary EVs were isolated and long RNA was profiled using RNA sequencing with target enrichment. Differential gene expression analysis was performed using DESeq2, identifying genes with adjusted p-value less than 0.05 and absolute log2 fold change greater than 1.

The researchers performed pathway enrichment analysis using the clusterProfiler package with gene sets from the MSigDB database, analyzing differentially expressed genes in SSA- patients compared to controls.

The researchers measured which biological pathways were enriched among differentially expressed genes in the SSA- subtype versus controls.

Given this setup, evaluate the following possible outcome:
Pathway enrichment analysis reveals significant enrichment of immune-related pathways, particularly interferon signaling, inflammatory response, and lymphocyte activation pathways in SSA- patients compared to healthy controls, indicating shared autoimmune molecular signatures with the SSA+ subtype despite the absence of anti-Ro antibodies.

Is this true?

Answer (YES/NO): NO